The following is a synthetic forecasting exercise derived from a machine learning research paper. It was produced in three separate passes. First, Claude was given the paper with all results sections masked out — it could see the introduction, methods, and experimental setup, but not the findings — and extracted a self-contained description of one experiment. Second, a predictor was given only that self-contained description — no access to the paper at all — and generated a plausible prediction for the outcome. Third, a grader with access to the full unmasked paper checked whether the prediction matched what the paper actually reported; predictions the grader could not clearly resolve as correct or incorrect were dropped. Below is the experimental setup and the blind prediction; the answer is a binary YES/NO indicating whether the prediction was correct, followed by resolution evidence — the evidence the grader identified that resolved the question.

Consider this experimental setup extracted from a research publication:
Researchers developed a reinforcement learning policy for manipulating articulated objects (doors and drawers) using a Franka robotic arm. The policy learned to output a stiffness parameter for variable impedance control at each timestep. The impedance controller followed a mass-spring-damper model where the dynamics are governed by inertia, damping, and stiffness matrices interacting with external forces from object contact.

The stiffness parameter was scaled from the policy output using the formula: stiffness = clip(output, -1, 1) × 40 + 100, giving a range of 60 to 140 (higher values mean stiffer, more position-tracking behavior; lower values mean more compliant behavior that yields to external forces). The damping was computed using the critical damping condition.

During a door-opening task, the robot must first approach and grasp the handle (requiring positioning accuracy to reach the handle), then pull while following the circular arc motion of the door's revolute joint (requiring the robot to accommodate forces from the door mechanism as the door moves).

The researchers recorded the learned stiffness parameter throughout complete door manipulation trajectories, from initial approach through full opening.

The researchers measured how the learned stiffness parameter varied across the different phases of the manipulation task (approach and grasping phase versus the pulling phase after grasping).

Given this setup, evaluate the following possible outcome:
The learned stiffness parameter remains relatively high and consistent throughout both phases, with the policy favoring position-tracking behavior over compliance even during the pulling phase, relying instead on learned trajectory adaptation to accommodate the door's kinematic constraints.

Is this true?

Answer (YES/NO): NO